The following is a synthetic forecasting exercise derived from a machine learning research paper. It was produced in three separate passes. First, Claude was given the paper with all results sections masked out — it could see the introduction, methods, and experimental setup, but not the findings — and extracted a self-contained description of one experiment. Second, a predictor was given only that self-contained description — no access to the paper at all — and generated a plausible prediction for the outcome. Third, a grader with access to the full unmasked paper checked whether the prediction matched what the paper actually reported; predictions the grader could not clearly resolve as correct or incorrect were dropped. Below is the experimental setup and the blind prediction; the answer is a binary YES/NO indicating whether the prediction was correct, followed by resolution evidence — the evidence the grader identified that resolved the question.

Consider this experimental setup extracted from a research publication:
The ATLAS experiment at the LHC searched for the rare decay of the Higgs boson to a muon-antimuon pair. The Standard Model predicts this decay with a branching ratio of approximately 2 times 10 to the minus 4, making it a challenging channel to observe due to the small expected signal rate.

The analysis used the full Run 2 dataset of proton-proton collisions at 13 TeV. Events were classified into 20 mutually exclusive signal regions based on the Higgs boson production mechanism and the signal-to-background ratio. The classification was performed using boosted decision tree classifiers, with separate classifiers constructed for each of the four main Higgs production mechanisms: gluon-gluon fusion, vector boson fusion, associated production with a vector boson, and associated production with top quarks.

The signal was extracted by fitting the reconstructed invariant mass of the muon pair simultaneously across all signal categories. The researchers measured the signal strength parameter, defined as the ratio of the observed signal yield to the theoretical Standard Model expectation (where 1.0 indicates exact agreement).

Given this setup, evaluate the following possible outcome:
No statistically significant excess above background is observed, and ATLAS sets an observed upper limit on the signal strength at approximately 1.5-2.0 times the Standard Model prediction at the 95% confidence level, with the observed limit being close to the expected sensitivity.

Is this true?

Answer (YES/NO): NO